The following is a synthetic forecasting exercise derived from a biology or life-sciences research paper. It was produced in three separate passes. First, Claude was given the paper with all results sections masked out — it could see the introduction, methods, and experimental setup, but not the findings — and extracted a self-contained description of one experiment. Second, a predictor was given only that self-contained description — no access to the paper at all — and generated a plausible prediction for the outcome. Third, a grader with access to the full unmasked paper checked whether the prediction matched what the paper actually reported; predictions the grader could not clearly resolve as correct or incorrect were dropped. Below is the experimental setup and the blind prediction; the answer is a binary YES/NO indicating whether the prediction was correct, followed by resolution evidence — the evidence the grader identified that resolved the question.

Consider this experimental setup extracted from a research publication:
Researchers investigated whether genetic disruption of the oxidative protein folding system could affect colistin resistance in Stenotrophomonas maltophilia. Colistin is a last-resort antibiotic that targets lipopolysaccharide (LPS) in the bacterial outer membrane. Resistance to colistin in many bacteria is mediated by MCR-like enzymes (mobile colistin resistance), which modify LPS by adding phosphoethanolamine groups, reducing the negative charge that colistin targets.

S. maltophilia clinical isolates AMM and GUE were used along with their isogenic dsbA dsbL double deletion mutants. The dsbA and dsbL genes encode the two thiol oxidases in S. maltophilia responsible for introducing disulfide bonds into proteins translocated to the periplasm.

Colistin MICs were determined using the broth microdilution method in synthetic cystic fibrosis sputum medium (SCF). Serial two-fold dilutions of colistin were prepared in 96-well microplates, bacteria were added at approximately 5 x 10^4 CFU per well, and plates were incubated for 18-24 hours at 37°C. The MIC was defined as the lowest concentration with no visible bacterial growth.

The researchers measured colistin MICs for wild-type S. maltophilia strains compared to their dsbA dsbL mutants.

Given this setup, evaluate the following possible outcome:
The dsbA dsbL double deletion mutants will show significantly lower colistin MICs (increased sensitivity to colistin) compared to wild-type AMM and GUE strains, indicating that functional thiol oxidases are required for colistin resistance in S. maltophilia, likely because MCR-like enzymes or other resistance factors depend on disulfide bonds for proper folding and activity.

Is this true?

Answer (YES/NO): YES